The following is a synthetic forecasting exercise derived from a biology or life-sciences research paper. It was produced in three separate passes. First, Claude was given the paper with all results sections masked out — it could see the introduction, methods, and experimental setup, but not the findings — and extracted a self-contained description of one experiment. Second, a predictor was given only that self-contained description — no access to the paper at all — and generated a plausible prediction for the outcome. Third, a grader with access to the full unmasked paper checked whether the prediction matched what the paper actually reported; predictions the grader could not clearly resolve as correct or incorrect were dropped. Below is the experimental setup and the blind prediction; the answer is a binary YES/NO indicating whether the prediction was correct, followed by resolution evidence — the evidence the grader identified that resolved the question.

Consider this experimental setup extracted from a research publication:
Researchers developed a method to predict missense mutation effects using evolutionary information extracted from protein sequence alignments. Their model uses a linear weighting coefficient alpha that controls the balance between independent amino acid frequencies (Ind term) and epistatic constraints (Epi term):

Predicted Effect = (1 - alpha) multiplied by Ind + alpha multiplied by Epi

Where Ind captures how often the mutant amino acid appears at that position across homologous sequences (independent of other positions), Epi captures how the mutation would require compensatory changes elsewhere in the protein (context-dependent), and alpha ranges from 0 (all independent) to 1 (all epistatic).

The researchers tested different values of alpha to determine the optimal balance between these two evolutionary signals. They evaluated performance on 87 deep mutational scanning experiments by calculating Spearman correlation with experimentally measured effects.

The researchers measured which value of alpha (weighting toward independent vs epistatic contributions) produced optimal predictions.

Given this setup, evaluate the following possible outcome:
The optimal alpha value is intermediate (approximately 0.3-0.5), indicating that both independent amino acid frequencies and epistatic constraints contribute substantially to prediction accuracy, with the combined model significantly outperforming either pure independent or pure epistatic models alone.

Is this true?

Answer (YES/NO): NO